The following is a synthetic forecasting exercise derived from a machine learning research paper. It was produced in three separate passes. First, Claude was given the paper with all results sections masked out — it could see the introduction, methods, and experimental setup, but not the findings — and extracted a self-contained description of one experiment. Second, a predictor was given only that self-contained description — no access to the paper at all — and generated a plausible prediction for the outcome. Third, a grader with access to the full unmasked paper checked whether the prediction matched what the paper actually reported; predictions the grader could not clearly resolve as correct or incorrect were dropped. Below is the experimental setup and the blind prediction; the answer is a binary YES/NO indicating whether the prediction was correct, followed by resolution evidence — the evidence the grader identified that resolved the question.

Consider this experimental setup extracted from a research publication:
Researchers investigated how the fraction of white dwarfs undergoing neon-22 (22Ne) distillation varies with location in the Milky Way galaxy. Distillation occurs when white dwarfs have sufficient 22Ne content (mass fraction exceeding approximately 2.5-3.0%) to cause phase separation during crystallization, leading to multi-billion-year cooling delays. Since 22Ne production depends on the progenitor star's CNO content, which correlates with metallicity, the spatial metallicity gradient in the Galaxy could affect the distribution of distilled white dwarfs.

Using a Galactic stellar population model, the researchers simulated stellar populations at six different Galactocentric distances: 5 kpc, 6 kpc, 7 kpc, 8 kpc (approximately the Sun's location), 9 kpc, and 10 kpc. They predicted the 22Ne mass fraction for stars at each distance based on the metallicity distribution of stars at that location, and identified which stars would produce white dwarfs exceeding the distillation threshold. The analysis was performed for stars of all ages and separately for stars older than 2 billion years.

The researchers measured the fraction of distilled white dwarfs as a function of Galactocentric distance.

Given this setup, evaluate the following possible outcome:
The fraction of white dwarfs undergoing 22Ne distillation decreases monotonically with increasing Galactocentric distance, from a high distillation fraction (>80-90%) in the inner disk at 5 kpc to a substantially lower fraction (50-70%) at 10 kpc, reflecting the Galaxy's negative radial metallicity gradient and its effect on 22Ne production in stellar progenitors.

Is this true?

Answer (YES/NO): NO